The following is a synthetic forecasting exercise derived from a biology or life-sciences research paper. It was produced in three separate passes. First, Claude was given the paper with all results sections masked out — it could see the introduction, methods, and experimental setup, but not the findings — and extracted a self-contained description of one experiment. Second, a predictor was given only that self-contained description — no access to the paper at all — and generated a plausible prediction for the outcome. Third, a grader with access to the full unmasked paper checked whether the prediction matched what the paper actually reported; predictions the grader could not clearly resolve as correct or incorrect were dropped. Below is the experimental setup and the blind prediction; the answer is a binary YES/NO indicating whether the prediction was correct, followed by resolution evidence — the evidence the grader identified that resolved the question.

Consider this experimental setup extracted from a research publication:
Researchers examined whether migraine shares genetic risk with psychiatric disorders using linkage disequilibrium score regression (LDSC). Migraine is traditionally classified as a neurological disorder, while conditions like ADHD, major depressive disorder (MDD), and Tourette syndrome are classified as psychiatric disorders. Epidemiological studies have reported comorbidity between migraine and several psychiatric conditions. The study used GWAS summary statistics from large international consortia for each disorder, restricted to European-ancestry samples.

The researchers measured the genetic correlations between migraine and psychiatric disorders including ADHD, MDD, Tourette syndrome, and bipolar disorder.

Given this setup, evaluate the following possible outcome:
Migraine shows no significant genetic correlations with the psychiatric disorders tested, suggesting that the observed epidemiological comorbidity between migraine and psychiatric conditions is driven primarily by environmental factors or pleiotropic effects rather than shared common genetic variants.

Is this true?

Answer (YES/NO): NO